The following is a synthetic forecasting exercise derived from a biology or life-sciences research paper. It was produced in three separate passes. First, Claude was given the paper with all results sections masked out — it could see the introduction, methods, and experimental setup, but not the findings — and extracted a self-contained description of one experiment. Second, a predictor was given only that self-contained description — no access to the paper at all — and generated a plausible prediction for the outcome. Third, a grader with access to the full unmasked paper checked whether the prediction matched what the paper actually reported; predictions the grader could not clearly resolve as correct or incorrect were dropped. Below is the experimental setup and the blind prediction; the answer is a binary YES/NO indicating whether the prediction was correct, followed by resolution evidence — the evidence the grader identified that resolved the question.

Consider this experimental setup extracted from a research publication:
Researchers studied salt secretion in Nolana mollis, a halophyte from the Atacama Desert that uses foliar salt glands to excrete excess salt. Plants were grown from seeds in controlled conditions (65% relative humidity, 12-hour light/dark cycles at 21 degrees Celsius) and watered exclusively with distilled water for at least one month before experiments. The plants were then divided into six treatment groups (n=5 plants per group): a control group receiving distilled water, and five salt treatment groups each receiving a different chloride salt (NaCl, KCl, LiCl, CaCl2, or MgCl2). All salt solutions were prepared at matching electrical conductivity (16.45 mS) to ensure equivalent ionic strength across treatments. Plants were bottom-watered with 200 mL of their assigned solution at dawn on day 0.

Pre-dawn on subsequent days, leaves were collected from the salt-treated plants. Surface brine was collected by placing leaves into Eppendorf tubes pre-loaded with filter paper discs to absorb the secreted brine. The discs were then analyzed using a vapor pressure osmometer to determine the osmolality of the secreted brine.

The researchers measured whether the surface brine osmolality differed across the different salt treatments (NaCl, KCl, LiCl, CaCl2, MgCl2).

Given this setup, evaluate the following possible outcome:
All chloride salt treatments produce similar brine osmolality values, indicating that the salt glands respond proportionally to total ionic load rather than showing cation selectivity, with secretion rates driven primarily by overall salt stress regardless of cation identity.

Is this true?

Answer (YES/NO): YES